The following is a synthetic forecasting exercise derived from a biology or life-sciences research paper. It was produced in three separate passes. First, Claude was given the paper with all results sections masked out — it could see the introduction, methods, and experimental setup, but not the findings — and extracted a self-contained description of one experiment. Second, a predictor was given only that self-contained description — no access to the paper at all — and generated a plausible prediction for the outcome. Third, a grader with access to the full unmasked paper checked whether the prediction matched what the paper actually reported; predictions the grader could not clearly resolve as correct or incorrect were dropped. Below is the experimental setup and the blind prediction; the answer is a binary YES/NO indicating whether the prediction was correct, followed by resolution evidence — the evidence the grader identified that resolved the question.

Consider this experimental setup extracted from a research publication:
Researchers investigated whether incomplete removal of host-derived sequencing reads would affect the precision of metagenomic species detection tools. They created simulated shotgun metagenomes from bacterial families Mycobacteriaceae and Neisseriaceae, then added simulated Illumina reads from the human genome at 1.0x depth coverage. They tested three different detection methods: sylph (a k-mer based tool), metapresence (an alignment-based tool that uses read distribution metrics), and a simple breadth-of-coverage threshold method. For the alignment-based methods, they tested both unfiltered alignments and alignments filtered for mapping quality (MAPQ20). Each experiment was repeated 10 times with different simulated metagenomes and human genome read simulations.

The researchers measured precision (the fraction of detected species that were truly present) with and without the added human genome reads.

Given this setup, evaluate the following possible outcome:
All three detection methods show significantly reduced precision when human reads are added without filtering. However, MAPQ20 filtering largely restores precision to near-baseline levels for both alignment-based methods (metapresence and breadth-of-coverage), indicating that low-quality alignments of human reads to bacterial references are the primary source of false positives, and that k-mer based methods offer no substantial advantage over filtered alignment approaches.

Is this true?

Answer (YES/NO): NO